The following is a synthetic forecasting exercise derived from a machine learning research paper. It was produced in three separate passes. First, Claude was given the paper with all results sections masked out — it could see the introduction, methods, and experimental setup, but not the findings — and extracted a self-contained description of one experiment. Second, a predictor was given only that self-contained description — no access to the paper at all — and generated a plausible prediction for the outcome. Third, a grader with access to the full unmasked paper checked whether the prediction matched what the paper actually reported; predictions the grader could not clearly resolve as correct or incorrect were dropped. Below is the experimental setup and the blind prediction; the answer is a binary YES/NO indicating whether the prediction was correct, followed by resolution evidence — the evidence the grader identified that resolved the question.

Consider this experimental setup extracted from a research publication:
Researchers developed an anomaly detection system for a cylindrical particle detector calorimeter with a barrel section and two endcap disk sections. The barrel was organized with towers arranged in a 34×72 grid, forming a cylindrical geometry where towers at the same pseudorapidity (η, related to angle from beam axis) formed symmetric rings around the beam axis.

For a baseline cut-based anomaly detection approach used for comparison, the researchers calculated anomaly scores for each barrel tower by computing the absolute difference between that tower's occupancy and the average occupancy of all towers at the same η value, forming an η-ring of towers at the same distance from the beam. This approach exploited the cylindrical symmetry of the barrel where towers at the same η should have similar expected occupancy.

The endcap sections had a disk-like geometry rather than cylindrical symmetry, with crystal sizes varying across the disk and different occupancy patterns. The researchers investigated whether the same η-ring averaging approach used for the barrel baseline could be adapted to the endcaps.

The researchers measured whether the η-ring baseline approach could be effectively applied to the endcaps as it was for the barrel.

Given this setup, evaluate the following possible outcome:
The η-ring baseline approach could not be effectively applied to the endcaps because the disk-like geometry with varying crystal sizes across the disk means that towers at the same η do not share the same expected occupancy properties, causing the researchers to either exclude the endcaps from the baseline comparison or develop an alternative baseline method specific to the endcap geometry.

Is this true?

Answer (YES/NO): YES